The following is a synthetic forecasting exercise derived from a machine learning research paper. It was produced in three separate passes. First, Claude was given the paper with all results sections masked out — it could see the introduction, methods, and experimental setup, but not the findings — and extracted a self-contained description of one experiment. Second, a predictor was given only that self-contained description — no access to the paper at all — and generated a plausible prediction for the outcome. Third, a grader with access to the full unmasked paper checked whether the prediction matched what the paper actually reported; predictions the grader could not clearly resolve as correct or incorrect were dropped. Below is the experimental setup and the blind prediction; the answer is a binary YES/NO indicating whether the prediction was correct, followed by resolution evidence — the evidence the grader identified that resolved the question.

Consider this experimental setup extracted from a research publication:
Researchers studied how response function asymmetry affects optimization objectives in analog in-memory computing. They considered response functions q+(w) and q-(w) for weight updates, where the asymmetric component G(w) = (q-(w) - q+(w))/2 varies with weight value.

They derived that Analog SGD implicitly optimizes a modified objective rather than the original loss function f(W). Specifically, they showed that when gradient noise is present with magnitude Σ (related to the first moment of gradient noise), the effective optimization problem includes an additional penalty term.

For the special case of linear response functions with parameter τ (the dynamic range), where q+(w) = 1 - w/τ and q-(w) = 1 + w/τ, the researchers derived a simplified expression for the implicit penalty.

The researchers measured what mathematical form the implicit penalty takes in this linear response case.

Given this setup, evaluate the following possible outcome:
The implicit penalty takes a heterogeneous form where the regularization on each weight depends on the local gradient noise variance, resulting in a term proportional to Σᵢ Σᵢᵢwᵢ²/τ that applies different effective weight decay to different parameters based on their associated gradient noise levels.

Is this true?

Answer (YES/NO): NO